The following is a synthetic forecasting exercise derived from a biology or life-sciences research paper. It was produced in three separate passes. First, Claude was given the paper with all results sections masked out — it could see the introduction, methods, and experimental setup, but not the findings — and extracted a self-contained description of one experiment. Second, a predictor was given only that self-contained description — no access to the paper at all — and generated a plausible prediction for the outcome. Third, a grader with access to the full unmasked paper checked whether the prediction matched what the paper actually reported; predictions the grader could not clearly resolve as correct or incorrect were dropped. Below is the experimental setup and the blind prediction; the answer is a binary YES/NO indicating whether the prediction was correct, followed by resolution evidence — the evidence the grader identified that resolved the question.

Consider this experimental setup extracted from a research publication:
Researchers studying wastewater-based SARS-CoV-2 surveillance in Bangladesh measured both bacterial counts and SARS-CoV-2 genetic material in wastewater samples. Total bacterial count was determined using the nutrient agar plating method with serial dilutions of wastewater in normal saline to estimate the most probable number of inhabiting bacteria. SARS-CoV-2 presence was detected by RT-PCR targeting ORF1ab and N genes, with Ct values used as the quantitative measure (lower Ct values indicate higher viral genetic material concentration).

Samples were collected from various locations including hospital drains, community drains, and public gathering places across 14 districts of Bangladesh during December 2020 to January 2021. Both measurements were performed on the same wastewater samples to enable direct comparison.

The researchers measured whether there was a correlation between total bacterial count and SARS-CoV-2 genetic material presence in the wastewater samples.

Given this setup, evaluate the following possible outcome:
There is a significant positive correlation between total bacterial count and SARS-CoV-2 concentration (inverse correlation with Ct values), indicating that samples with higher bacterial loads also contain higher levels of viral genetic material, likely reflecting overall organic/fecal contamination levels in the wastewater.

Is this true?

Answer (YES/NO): YES